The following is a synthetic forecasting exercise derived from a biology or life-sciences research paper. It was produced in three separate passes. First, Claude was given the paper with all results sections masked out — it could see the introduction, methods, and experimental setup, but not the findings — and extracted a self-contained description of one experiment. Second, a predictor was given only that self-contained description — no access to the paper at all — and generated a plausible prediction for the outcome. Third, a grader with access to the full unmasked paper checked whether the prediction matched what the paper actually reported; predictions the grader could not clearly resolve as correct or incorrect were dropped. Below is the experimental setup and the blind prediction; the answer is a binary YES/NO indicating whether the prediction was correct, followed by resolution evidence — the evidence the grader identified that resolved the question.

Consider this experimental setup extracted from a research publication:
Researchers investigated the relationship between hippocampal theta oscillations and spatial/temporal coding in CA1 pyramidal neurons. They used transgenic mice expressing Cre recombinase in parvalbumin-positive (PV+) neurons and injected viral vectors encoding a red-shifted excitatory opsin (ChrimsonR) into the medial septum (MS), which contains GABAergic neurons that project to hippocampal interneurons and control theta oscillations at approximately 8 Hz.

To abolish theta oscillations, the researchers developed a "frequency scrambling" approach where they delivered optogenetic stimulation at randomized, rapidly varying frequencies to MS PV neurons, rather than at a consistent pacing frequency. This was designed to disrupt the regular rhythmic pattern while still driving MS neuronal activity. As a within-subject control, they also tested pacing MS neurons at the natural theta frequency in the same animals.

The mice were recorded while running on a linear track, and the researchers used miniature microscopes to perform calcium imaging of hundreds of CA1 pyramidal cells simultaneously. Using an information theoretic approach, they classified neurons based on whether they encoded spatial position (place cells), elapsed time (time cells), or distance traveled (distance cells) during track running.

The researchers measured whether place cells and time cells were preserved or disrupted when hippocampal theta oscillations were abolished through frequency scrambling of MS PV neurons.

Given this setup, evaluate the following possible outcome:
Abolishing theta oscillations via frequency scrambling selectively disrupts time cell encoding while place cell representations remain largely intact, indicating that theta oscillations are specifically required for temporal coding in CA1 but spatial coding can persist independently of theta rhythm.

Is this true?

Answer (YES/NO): NO